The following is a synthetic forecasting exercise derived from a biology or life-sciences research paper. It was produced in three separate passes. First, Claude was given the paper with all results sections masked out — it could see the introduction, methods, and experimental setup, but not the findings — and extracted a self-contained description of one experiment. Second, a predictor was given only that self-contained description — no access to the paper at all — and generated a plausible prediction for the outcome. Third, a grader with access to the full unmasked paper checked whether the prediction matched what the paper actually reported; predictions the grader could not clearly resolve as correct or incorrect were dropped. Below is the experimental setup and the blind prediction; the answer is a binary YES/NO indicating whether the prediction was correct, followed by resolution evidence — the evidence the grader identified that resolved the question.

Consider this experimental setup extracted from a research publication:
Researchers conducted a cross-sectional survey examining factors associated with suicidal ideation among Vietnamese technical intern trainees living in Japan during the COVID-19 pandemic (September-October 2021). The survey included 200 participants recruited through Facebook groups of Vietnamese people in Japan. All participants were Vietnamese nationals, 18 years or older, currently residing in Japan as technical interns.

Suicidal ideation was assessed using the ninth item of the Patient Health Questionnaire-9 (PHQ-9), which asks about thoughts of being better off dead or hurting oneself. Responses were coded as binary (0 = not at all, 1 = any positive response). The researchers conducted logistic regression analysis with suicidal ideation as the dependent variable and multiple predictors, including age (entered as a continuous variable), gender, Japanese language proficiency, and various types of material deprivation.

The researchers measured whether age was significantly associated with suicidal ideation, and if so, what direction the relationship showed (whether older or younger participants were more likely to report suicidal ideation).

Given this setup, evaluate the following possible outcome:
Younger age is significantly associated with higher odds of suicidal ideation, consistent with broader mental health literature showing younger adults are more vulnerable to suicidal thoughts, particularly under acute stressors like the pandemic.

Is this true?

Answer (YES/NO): YES